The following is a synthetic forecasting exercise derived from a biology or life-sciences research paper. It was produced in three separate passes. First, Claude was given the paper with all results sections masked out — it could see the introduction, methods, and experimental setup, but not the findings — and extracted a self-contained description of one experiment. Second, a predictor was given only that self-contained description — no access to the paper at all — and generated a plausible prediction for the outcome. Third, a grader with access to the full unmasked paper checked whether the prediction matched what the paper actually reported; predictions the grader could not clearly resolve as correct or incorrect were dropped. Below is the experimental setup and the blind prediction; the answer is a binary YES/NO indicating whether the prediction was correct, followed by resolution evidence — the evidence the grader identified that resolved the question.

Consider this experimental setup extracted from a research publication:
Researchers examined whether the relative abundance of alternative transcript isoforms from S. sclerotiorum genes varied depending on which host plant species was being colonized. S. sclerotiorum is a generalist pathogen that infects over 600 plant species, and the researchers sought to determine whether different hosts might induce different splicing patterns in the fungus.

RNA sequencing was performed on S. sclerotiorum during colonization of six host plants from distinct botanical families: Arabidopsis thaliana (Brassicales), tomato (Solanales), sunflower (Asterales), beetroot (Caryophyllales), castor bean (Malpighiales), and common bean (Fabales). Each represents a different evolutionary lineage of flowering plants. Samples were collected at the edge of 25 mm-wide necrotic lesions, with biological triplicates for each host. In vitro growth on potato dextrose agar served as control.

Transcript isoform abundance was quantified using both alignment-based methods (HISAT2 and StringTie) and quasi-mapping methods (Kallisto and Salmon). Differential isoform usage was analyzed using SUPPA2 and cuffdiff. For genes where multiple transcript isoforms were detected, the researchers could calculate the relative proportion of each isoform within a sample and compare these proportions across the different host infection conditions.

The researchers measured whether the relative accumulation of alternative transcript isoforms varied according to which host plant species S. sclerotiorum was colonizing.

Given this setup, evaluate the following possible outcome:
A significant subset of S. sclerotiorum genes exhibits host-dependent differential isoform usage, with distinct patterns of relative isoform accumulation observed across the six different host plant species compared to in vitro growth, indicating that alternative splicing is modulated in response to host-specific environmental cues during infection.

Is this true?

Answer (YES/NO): YES